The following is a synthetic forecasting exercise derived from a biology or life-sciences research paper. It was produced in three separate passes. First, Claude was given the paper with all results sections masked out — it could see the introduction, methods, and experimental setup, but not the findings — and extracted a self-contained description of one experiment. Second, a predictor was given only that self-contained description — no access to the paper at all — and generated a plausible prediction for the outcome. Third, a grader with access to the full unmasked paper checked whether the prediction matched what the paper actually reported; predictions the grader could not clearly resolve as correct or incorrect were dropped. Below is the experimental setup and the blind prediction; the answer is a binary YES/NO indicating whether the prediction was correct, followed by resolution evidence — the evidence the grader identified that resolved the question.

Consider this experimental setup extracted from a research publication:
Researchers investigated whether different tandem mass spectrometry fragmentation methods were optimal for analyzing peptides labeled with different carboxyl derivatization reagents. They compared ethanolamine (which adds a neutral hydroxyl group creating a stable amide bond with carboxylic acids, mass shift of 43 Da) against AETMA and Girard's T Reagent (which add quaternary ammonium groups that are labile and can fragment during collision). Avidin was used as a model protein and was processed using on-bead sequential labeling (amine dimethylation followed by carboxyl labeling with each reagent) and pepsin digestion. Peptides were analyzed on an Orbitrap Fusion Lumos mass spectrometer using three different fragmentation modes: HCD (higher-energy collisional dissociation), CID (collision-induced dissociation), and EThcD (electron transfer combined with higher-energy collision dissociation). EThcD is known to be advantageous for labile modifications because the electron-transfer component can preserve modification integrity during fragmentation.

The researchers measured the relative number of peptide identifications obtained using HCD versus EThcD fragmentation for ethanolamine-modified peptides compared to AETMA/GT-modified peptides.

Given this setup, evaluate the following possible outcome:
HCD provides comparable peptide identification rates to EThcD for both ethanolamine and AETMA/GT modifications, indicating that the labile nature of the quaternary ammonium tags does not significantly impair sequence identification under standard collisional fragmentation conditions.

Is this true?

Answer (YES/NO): NO